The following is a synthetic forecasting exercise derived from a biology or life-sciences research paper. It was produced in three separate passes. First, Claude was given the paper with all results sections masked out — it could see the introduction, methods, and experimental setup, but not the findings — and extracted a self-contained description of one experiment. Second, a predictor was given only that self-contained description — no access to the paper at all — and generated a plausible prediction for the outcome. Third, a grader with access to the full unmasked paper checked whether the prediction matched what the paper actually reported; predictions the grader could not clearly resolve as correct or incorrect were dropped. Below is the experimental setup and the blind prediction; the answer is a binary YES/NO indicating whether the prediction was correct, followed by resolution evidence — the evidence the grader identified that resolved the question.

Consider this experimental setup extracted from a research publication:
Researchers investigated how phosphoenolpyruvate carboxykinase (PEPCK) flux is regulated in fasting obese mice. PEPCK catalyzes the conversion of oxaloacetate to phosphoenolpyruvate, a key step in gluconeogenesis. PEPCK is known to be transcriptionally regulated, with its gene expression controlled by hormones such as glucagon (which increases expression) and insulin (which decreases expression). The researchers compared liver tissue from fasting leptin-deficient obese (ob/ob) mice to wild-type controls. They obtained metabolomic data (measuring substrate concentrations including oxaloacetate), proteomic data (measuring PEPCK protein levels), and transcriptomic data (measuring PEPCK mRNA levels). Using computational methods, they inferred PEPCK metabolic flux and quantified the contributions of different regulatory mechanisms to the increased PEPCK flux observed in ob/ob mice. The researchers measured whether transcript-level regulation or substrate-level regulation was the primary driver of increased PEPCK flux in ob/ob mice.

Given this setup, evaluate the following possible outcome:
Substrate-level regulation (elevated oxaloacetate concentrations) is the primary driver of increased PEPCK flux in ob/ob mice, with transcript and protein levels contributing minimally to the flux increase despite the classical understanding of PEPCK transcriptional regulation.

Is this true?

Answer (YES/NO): YES